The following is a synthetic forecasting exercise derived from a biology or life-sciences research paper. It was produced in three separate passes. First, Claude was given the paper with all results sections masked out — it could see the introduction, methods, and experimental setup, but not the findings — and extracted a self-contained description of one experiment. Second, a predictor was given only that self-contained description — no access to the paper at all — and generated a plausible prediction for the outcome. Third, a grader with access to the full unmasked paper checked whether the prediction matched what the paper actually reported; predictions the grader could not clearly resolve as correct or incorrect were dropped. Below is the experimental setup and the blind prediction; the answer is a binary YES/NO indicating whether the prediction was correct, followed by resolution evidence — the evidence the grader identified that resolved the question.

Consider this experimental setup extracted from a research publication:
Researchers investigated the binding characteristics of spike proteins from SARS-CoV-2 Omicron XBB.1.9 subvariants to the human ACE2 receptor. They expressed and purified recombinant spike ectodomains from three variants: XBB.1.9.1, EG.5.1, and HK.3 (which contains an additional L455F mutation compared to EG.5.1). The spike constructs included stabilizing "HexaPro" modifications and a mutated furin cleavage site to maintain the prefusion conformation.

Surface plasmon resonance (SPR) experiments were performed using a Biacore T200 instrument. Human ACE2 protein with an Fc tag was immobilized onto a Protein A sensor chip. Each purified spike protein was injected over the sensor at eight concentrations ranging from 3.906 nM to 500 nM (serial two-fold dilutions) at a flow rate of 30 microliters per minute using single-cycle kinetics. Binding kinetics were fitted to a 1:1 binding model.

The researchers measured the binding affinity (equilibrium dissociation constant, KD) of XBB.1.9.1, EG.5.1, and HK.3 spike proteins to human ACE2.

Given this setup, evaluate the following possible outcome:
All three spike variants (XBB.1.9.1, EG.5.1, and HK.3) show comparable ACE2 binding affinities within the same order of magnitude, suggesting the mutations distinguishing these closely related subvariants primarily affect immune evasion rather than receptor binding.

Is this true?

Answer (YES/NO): YES